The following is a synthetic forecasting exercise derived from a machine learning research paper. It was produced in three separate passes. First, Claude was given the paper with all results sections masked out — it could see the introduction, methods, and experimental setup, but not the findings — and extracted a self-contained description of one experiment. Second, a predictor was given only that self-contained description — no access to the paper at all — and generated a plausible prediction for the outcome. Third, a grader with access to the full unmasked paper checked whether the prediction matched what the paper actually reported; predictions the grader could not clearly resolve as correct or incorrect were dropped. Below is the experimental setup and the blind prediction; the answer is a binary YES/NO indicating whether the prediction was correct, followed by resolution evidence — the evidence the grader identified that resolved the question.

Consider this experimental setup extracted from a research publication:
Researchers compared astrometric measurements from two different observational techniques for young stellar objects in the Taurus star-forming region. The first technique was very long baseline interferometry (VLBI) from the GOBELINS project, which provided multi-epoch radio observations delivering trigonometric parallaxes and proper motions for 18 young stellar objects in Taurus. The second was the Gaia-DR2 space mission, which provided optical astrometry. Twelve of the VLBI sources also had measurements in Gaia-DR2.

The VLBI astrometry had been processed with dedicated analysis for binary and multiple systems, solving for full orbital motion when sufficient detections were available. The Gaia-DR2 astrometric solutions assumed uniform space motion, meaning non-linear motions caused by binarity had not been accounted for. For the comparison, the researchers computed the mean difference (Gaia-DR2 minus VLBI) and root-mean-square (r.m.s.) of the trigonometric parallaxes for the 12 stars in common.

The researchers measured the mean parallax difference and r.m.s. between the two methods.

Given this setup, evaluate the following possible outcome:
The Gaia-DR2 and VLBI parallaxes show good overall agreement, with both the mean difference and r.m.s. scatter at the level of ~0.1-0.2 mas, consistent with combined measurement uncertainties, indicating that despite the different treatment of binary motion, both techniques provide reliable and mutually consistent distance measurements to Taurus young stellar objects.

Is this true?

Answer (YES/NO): NO